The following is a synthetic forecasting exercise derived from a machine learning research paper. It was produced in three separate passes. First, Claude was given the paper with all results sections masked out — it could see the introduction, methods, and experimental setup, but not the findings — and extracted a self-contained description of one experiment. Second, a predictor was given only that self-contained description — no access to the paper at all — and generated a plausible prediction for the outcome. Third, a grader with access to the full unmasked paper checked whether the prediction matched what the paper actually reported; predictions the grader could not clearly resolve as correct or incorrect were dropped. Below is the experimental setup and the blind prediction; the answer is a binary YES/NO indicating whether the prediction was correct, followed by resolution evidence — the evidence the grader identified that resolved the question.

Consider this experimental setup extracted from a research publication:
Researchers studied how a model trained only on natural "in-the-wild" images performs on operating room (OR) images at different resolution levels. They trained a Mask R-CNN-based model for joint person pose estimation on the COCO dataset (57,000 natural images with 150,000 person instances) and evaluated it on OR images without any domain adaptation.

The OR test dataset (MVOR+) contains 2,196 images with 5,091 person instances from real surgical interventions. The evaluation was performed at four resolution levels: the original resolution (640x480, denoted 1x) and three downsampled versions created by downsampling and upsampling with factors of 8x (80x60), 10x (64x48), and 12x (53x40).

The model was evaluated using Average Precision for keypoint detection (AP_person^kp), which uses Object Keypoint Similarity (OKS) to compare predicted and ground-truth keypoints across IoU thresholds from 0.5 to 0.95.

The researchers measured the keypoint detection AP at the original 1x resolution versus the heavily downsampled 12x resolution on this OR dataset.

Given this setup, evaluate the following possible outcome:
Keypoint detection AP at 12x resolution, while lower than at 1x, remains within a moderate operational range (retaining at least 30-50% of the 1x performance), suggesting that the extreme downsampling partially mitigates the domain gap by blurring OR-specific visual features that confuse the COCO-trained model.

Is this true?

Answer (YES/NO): NO